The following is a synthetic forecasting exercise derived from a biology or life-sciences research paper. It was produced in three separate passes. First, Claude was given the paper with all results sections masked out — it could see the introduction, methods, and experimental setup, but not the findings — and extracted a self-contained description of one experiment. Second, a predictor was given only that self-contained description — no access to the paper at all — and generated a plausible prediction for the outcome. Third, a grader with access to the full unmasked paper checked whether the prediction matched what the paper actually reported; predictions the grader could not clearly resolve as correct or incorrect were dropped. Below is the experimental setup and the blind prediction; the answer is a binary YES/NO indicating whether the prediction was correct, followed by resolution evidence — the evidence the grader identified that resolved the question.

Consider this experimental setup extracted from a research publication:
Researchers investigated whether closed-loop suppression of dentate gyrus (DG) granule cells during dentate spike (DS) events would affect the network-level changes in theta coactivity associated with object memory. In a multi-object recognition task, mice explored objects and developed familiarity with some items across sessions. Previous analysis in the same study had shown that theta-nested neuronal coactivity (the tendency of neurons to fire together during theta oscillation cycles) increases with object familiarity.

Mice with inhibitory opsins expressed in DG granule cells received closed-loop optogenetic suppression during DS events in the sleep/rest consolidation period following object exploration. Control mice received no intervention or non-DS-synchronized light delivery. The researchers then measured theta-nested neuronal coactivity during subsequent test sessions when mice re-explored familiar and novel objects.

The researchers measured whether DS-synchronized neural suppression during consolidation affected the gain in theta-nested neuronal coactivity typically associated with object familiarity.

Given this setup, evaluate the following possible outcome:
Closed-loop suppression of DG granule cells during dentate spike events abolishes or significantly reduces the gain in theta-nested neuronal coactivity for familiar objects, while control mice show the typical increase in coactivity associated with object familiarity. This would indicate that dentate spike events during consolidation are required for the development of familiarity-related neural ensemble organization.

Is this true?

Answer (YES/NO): YES